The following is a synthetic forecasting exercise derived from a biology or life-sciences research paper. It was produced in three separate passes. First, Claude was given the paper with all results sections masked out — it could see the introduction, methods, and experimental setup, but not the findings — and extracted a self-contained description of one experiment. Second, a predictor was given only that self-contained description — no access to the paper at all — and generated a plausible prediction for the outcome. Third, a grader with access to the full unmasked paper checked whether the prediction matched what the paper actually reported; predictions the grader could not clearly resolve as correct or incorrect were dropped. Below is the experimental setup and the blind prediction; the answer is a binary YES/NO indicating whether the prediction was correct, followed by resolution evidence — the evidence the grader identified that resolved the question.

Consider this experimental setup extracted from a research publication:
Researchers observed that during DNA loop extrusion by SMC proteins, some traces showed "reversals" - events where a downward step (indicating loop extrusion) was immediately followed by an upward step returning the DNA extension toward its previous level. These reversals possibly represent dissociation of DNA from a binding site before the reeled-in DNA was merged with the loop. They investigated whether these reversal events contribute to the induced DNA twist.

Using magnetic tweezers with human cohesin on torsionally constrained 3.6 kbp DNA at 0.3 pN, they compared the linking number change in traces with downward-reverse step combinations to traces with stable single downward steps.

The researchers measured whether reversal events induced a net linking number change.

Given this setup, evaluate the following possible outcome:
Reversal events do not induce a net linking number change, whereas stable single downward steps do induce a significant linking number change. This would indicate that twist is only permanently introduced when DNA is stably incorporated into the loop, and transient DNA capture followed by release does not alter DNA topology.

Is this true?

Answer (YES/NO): YES